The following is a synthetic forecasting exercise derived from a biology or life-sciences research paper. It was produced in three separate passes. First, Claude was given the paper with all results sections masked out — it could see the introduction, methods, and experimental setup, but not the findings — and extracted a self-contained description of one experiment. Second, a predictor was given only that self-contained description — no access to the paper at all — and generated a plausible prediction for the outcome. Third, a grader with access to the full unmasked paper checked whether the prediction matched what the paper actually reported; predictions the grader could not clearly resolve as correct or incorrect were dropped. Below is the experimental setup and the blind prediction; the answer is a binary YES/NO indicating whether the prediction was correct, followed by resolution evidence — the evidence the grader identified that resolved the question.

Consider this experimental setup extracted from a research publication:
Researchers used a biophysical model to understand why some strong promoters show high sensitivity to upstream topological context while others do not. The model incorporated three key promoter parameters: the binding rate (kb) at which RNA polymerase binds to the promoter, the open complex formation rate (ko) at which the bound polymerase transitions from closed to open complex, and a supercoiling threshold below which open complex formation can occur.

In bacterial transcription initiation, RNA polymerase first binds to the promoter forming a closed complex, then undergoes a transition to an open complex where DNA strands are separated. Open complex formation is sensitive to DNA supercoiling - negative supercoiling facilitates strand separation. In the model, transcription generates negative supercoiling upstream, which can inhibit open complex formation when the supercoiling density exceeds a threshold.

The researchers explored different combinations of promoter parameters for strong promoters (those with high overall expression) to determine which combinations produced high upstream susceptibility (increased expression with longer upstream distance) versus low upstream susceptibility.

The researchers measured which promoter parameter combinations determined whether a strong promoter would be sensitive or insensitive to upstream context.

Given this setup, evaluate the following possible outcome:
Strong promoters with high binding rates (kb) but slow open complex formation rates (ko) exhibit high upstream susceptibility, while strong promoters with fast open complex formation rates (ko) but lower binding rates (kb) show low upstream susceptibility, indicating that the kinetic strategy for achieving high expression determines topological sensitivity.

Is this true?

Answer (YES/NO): YES